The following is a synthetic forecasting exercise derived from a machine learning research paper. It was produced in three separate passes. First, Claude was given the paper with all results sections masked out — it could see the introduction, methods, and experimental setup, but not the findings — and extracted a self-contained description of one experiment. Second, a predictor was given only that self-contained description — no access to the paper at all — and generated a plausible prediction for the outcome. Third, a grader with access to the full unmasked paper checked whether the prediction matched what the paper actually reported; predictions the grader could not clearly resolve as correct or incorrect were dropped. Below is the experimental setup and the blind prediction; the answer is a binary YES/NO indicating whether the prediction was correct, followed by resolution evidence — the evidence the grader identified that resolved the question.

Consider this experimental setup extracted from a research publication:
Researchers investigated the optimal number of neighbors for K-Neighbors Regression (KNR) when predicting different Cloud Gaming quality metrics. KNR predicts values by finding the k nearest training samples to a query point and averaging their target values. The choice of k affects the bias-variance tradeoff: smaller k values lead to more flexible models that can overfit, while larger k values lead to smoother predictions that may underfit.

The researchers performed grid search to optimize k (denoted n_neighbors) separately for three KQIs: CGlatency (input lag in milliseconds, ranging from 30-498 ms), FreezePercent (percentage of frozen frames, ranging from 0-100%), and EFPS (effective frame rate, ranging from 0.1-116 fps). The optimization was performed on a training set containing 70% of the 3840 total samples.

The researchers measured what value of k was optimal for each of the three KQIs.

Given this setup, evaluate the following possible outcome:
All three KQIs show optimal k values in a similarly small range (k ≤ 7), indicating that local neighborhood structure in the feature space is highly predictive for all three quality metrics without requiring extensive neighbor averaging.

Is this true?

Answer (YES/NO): NO